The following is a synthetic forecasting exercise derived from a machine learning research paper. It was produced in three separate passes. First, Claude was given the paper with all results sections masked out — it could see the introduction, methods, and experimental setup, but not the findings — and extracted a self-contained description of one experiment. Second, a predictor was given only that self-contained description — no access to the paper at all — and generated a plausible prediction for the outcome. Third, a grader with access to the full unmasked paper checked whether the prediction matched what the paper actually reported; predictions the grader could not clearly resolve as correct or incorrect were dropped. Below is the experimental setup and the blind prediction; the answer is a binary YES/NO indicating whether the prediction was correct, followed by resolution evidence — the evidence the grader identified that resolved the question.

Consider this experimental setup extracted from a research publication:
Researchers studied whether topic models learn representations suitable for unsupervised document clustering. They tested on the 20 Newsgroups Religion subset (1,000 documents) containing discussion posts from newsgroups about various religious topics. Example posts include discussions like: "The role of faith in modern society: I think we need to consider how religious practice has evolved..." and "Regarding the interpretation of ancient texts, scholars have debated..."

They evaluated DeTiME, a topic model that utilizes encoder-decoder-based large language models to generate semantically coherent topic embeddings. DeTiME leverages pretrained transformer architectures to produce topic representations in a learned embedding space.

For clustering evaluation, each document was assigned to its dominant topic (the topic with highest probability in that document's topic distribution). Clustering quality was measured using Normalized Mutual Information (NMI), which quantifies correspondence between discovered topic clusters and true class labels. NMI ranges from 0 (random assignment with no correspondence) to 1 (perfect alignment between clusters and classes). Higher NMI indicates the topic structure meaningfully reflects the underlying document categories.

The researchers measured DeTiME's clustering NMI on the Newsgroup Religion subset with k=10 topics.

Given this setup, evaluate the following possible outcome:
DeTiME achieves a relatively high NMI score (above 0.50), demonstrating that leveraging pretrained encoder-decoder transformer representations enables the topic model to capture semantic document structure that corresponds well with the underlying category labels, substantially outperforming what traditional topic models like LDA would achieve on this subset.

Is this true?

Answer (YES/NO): NO